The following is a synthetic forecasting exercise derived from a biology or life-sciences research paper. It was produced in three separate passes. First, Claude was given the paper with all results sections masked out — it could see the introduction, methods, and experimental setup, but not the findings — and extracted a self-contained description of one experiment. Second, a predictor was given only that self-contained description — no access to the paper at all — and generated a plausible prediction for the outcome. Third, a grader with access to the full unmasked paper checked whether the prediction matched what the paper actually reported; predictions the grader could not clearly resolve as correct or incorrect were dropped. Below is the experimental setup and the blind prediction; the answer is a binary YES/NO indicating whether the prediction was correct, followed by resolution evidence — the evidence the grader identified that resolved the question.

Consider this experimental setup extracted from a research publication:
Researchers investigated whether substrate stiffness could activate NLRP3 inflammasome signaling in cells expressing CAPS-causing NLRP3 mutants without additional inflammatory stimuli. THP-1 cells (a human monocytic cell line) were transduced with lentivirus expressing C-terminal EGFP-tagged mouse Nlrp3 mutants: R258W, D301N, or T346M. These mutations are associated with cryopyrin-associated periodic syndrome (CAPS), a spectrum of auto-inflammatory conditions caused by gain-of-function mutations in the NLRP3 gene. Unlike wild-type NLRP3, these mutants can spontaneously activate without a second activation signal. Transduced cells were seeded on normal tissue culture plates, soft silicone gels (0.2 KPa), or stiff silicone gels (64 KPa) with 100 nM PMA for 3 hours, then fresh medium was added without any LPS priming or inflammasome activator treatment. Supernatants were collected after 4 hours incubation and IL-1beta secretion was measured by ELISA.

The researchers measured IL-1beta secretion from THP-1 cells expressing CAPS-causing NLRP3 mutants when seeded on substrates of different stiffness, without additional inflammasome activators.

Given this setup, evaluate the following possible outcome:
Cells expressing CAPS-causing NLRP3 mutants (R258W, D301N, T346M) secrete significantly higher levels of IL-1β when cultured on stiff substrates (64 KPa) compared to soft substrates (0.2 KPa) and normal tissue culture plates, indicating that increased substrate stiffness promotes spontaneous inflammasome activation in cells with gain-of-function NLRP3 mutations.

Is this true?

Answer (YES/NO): YES